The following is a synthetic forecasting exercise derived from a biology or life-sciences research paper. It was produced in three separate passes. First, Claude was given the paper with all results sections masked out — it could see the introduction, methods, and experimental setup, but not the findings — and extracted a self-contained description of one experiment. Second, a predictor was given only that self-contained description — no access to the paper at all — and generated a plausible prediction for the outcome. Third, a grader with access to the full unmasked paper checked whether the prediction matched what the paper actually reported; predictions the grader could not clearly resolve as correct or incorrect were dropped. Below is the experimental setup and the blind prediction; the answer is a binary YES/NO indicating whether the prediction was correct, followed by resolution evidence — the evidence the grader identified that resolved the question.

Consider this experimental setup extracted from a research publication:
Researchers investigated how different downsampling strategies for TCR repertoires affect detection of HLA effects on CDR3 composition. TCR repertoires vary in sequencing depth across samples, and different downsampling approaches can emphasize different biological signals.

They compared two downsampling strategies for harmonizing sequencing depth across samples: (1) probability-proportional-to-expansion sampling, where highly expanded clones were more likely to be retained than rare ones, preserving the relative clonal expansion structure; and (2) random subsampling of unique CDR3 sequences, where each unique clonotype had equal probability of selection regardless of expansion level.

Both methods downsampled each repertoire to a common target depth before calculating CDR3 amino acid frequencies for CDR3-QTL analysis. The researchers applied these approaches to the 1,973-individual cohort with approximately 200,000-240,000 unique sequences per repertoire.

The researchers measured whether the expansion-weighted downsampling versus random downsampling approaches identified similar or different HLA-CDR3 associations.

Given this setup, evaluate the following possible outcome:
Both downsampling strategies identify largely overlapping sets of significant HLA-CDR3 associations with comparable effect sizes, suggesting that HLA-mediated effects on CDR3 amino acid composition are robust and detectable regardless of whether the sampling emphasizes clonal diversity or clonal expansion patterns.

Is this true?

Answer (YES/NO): NO